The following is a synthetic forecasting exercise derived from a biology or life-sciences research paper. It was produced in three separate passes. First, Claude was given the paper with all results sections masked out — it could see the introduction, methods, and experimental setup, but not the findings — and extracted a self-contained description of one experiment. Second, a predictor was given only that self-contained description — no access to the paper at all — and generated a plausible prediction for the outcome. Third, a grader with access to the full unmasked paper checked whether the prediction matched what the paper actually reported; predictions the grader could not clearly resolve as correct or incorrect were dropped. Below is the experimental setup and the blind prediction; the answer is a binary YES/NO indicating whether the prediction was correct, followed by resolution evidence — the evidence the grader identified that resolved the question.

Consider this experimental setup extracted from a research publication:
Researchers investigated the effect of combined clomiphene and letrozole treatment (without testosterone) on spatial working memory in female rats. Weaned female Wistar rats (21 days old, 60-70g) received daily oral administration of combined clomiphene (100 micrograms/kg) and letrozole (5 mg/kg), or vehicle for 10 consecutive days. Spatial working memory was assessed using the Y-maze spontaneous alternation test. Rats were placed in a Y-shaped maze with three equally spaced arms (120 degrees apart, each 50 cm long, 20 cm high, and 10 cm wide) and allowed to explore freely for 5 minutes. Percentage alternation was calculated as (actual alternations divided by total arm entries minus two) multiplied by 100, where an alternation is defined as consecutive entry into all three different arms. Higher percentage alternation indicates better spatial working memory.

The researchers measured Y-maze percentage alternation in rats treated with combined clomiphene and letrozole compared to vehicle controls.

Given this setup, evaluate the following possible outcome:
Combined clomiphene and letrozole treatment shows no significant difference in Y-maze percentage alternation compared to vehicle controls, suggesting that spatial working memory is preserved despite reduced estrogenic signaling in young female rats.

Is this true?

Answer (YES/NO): NO